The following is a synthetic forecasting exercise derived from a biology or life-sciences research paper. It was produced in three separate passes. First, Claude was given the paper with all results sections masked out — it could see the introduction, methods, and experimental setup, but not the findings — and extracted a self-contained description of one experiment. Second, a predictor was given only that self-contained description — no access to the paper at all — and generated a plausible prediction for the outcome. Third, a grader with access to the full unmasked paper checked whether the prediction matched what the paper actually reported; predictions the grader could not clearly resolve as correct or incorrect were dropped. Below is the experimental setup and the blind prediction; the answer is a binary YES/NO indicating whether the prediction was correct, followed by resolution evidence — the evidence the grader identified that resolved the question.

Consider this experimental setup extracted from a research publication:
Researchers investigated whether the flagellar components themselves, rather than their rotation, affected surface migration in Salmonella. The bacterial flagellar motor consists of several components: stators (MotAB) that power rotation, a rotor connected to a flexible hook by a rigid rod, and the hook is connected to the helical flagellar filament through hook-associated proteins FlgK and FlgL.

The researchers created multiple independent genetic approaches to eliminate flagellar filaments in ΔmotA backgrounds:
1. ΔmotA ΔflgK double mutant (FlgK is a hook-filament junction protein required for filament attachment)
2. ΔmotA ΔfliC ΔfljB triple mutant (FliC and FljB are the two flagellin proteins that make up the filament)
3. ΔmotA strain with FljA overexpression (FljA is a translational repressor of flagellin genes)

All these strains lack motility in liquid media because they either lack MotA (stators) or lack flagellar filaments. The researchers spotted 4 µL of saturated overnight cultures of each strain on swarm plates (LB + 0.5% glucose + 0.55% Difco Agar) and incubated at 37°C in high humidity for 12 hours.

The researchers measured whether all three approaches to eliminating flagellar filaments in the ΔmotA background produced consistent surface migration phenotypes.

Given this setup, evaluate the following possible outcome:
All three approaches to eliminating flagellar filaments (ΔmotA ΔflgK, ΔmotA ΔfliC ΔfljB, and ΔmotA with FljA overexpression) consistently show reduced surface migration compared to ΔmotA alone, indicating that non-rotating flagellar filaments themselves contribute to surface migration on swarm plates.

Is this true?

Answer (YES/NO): NO